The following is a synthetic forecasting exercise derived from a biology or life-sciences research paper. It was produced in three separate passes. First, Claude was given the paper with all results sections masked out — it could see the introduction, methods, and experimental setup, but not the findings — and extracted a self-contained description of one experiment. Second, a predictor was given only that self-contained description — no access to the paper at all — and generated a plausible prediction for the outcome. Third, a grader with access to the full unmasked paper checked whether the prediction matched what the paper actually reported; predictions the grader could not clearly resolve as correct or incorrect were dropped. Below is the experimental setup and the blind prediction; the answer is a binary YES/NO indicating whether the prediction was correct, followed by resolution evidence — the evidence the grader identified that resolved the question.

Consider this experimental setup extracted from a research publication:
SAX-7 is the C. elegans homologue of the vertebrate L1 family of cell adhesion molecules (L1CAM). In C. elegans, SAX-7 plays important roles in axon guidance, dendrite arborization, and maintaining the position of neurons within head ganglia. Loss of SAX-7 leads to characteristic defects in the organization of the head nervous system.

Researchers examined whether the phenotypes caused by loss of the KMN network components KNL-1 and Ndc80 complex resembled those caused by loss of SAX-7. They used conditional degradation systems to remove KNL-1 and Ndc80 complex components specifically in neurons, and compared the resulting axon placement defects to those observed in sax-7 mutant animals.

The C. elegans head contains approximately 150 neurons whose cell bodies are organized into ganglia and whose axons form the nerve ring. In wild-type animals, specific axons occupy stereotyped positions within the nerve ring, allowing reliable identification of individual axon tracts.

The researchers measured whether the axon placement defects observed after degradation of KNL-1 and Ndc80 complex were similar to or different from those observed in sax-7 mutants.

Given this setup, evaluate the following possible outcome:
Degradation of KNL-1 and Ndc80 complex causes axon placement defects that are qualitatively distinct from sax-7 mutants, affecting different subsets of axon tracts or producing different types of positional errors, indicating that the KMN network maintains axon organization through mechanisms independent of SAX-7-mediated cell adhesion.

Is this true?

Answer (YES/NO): NO